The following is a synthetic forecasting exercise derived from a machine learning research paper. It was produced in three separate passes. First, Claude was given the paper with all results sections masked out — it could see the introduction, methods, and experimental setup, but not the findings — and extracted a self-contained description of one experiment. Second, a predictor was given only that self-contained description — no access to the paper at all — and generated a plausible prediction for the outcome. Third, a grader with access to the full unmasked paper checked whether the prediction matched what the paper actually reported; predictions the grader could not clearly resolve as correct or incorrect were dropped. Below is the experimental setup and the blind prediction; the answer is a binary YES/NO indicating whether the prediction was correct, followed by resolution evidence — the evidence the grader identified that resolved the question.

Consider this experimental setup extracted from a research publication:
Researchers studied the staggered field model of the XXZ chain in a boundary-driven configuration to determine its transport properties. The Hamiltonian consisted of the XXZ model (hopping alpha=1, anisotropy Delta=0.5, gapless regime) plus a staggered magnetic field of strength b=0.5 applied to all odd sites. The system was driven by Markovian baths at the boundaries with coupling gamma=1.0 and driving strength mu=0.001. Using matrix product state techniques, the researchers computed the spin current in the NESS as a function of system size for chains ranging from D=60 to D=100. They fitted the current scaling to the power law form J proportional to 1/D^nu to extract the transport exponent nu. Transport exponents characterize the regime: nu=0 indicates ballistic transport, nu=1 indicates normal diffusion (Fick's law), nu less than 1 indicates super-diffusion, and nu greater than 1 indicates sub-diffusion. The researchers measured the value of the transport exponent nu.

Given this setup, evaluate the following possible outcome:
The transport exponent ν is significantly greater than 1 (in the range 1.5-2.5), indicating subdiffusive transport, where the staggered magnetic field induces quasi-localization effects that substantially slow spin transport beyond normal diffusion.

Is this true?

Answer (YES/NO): NO